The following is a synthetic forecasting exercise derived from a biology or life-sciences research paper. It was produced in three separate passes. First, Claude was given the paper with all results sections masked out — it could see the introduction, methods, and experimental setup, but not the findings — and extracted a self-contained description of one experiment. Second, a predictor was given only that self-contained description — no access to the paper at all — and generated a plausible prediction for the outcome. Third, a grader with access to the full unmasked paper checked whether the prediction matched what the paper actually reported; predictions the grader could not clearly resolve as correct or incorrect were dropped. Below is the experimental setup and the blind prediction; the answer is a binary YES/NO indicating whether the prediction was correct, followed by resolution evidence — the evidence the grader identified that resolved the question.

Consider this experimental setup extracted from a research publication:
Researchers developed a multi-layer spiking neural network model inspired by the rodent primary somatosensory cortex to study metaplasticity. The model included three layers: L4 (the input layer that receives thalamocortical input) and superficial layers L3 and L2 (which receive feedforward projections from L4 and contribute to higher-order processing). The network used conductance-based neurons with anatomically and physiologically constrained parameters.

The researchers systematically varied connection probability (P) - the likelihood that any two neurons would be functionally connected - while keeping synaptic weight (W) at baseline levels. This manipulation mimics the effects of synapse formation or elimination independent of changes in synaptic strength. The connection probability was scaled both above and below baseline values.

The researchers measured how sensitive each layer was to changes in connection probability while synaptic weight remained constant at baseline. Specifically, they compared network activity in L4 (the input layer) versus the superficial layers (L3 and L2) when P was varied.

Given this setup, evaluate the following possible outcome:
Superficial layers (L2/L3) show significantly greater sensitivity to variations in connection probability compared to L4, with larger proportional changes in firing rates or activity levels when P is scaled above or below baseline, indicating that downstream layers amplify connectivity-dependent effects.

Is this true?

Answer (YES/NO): NO